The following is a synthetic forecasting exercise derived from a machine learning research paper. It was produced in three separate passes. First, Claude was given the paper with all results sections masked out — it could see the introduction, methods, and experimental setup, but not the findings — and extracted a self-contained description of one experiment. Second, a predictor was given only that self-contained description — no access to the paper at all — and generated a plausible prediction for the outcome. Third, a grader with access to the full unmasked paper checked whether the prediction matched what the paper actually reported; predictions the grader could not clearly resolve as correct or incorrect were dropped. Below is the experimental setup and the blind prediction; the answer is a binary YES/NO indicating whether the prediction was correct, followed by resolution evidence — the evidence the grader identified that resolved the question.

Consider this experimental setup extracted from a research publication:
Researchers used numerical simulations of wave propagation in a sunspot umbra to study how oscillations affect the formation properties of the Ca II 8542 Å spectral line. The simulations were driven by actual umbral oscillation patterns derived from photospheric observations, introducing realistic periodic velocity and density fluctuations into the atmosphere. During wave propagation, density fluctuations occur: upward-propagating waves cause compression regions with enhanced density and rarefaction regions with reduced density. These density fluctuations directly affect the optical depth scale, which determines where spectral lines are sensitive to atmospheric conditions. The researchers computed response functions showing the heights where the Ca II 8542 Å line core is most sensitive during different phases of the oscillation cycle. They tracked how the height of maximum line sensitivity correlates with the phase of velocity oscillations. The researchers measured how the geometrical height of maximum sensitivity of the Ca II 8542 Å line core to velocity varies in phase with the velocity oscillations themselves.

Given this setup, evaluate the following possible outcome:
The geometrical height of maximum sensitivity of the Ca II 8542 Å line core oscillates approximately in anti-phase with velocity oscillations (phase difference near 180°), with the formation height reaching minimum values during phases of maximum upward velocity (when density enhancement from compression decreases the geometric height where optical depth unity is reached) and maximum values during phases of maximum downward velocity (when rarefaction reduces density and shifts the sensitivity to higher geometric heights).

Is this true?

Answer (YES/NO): YES